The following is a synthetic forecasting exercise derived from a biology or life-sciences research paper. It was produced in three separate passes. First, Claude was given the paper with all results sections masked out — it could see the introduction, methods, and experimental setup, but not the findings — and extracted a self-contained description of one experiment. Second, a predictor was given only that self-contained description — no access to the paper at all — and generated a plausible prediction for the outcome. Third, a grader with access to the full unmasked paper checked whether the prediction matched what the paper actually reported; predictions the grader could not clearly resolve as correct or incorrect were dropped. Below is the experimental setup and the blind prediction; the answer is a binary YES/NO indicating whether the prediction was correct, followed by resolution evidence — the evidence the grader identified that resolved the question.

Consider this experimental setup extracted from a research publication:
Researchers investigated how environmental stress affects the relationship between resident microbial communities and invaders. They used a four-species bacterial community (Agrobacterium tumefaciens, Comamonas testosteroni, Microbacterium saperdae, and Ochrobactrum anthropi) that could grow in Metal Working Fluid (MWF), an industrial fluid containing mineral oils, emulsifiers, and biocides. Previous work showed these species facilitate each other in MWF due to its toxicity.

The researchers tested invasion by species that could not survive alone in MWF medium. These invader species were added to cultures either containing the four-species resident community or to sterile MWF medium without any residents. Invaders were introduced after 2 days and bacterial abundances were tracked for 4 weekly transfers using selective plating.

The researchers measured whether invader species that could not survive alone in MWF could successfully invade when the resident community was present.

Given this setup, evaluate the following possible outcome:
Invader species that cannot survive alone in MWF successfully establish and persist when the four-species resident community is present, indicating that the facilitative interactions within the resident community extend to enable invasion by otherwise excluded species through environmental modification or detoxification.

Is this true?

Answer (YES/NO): YES